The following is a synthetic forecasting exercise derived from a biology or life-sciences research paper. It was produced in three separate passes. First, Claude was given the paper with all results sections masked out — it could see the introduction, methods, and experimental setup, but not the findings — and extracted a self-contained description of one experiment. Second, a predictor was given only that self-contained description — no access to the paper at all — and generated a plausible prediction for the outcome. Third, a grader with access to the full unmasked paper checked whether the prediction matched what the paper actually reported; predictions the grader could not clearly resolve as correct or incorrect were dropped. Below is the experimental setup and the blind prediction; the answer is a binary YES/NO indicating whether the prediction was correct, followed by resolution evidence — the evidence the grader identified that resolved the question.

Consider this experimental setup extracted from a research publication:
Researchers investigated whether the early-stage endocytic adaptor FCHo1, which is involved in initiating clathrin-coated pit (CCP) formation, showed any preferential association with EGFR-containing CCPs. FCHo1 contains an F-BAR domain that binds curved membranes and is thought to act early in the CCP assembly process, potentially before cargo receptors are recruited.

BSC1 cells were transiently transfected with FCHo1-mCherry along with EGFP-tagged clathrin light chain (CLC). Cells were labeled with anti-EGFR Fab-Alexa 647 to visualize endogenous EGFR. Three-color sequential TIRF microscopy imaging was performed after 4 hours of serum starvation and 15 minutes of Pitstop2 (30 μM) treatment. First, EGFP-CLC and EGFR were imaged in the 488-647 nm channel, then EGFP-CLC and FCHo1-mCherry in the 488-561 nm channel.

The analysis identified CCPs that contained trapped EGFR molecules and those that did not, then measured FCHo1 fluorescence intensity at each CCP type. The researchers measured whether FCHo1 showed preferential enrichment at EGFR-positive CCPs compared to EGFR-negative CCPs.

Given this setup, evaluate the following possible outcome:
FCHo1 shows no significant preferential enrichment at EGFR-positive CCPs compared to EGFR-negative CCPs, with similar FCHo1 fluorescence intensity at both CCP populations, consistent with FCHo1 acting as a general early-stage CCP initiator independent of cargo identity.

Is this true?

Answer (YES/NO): YES